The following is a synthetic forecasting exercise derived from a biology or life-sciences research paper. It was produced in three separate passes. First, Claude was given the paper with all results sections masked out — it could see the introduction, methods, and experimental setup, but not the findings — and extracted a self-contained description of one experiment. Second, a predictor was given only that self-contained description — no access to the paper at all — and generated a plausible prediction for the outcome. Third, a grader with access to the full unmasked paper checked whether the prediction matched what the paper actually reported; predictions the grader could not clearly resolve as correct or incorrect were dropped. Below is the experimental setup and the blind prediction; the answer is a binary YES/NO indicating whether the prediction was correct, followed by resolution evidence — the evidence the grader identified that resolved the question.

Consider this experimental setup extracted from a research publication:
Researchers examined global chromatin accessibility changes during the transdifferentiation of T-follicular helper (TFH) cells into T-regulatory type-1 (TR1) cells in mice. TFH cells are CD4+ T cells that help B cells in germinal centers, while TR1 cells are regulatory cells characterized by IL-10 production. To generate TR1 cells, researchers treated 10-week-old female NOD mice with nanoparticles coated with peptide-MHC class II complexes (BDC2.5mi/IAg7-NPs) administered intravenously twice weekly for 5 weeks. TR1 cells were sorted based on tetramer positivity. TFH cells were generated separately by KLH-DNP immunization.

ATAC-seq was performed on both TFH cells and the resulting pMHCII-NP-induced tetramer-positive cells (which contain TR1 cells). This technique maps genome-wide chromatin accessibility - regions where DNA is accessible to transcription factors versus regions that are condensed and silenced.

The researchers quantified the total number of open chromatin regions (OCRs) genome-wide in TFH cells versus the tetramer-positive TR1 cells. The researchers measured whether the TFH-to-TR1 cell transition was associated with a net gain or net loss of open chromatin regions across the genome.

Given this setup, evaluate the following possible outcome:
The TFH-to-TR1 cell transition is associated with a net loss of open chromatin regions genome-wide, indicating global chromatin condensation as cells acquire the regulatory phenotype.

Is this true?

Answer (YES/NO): YES